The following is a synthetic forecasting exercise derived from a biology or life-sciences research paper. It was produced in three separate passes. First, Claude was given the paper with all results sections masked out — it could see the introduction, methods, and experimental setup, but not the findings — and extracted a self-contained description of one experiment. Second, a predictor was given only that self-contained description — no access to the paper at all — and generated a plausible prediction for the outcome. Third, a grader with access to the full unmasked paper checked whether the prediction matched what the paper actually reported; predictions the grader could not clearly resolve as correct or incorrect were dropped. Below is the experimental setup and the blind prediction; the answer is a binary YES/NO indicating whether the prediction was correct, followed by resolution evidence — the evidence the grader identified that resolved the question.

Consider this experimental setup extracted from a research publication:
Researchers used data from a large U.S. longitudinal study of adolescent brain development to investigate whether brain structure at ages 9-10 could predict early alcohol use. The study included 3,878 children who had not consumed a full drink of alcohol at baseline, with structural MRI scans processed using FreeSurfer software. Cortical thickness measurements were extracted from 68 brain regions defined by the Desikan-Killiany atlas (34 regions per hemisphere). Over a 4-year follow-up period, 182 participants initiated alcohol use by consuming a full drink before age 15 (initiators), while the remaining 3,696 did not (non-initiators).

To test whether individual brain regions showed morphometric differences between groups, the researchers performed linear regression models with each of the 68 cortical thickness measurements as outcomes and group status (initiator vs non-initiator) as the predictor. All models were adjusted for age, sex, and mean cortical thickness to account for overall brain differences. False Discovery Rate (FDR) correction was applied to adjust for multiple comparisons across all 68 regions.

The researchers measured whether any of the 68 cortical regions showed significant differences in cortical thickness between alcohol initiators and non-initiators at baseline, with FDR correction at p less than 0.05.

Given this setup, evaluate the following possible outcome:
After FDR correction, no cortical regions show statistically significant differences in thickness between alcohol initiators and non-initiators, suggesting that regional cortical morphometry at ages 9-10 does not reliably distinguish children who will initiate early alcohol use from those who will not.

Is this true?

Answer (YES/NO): YES